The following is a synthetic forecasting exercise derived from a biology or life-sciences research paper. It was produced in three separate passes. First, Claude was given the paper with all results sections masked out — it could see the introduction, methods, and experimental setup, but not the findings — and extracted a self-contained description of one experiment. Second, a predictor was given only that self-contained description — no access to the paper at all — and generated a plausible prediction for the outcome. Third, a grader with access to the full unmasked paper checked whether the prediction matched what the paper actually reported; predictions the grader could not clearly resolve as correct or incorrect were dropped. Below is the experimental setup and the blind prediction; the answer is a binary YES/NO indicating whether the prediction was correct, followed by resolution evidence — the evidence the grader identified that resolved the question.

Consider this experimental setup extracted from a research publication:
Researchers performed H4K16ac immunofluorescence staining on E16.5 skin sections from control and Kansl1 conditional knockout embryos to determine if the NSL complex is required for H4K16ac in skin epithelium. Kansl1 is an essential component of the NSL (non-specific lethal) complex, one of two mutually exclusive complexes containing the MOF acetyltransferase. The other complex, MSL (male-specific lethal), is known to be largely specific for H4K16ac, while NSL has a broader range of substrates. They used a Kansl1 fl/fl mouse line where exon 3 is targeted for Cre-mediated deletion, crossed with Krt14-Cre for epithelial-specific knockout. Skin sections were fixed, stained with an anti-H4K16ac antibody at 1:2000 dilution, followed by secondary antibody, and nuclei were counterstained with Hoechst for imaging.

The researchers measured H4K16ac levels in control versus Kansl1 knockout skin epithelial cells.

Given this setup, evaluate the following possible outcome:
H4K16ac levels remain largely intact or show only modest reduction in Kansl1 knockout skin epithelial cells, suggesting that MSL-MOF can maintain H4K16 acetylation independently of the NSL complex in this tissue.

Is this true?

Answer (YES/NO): YES